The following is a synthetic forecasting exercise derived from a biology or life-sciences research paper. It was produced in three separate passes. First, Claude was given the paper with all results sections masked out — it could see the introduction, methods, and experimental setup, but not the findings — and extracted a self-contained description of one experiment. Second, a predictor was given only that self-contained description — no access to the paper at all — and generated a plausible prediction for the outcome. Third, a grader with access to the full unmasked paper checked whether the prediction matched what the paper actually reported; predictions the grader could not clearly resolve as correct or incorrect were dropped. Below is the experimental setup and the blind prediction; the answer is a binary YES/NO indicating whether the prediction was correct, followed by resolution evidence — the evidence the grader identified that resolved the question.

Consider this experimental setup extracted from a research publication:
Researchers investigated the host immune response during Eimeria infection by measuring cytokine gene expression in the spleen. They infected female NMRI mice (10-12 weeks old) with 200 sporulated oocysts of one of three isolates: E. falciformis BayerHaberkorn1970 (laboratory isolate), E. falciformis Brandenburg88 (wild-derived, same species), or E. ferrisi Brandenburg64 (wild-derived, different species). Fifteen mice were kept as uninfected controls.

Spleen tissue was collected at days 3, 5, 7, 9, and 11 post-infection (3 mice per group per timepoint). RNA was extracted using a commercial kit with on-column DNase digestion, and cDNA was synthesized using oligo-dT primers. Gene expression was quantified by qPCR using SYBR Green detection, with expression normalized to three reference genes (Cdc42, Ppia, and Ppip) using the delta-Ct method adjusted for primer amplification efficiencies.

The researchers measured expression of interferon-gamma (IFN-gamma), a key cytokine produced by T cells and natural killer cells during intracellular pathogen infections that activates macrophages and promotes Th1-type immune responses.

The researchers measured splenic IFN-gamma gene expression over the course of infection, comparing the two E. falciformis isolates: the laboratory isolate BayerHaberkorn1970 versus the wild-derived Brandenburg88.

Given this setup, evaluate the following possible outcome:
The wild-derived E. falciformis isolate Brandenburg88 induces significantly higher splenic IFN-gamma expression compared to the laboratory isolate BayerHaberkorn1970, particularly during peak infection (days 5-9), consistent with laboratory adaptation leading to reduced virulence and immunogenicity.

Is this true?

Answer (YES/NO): NO